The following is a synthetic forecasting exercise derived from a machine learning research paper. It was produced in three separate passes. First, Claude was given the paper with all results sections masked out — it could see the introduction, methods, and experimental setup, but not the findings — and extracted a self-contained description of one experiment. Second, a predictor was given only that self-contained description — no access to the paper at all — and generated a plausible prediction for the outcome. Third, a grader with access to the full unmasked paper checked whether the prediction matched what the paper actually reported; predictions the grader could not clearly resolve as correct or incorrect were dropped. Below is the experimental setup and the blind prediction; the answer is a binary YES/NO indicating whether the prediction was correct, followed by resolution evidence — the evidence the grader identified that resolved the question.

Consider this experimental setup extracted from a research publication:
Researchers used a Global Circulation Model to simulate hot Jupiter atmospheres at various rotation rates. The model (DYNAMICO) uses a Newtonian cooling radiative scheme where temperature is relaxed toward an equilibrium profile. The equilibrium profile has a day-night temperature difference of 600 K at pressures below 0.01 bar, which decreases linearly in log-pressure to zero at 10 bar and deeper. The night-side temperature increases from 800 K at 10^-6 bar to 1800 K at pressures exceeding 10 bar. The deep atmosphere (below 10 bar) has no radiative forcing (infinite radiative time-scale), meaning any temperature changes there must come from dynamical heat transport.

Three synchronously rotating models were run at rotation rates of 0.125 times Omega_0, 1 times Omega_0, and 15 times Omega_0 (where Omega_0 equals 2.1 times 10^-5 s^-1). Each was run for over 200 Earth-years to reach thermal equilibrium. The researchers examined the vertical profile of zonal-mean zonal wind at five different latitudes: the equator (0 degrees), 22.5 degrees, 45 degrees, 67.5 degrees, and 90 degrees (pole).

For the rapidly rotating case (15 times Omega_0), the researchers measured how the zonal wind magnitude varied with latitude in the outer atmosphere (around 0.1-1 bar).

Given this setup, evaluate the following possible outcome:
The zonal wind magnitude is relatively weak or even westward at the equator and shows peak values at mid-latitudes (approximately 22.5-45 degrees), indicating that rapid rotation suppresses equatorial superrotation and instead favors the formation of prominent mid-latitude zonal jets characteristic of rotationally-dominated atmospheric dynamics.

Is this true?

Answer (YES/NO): NO